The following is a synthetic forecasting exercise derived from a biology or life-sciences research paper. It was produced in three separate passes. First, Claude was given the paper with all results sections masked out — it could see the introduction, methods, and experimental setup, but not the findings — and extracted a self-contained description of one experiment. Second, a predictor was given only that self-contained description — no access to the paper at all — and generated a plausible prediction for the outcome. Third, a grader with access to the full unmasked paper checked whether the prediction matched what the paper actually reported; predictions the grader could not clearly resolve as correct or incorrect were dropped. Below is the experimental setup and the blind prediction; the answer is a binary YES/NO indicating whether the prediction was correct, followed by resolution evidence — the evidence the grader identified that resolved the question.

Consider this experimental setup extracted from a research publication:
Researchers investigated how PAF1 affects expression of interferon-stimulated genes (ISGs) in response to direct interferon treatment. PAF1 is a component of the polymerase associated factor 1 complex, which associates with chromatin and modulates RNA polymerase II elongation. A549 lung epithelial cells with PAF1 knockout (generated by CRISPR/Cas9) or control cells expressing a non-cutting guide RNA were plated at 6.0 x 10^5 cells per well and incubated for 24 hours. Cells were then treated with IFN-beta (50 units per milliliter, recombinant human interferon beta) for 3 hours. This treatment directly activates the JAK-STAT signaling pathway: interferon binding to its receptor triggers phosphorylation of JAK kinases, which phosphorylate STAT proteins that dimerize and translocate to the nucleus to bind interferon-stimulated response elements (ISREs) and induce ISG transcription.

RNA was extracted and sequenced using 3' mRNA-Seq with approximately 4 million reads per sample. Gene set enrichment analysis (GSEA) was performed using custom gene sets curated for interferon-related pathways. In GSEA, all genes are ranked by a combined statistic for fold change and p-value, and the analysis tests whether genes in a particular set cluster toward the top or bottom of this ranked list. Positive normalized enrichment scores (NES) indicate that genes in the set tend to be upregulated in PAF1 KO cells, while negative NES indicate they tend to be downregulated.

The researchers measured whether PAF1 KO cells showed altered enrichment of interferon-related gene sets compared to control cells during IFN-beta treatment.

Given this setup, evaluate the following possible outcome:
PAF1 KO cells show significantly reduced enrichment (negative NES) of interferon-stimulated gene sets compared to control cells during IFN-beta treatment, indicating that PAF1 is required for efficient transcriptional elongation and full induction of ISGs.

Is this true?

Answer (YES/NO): YES